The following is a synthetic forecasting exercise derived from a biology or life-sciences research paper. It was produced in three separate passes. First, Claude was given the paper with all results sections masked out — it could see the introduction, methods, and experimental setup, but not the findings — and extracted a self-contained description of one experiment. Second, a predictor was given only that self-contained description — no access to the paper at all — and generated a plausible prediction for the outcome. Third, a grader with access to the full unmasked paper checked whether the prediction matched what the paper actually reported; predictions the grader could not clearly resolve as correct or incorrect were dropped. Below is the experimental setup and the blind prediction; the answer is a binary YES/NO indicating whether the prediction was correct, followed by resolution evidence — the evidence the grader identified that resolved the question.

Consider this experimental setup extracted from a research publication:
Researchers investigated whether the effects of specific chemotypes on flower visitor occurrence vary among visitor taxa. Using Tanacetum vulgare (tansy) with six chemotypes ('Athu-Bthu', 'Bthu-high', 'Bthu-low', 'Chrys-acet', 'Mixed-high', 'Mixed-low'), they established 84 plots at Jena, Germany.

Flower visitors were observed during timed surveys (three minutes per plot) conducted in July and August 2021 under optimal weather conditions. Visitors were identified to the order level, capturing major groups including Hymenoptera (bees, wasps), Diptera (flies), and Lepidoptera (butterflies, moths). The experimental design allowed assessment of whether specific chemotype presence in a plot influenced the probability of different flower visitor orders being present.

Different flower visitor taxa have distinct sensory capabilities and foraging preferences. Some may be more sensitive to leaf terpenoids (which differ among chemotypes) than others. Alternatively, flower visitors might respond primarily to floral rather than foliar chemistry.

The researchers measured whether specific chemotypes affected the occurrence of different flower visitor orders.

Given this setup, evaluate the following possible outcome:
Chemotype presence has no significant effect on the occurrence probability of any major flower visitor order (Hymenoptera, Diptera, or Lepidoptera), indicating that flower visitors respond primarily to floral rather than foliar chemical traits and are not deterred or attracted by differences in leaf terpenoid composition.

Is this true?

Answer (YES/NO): NO